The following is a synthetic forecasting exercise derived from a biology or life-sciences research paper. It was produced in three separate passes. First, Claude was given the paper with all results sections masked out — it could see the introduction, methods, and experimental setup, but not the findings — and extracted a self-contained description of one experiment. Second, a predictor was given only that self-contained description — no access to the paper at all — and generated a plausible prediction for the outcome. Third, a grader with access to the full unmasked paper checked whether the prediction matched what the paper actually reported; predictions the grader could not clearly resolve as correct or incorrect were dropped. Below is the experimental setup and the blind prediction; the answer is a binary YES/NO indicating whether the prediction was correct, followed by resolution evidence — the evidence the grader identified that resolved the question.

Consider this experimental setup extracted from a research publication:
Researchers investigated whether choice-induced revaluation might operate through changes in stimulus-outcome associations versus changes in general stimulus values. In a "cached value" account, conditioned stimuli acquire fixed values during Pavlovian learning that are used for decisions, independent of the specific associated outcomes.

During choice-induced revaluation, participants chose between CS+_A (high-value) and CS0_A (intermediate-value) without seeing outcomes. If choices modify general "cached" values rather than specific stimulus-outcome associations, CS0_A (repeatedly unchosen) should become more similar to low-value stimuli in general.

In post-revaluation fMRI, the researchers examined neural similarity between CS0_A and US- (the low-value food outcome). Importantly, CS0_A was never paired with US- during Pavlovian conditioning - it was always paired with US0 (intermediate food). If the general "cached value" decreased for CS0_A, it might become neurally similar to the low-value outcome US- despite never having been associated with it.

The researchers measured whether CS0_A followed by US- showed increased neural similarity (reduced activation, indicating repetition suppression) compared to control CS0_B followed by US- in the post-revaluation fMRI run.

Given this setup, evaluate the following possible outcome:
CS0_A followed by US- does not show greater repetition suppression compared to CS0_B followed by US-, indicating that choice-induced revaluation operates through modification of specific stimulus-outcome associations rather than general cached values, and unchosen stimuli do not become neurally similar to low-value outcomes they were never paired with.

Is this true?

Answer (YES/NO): NO